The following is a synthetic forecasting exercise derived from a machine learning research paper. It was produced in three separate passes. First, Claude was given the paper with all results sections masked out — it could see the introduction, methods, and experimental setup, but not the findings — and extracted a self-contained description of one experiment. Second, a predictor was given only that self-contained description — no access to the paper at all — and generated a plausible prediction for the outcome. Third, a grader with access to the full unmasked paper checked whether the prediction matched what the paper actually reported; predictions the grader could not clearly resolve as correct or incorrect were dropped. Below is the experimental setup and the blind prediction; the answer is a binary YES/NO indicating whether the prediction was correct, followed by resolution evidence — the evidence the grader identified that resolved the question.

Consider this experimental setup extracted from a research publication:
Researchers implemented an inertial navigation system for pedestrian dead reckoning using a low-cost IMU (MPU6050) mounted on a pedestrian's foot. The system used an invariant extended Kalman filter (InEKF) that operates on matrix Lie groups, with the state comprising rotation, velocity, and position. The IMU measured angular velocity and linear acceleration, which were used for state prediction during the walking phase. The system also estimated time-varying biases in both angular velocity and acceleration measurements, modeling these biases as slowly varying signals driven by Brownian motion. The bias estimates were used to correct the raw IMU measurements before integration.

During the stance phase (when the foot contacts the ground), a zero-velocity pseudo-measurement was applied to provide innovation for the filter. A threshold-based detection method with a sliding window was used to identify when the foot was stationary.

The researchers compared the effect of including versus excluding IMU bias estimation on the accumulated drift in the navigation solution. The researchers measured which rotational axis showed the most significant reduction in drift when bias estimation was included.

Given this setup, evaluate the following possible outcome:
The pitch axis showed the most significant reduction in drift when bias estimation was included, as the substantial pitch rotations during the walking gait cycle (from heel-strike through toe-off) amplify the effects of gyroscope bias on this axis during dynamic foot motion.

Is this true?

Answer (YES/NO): NO